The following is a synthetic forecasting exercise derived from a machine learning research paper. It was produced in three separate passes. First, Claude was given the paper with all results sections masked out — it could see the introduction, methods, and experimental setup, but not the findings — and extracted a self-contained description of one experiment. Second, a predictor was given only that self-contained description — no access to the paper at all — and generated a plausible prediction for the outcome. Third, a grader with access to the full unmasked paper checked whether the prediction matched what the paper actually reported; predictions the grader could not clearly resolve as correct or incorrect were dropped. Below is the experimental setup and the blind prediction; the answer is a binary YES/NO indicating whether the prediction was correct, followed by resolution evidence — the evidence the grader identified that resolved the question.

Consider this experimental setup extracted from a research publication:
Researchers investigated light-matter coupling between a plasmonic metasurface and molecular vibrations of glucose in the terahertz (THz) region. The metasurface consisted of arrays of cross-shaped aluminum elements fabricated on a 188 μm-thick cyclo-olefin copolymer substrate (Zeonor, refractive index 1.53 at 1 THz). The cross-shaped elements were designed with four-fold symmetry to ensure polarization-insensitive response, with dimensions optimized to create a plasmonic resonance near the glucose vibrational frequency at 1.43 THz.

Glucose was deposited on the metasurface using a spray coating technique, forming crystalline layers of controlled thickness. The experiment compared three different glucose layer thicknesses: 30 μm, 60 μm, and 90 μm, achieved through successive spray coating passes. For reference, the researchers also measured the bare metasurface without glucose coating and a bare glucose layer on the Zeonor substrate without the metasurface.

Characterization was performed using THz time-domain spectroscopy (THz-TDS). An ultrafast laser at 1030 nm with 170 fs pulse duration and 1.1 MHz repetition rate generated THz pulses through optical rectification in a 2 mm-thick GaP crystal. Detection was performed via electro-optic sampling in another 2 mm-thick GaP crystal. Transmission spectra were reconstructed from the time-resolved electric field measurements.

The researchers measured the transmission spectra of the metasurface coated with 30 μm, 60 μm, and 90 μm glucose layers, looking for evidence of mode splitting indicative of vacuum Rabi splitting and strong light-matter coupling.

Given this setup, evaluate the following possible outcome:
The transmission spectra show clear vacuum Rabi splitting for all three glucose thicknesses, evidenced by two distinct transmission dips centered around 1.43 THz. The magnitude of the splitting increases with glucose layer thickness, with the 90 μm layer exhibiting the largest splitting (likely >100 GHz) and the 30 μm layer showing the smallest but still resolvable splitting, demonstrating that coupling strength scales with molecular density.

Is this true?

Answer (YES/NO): NO